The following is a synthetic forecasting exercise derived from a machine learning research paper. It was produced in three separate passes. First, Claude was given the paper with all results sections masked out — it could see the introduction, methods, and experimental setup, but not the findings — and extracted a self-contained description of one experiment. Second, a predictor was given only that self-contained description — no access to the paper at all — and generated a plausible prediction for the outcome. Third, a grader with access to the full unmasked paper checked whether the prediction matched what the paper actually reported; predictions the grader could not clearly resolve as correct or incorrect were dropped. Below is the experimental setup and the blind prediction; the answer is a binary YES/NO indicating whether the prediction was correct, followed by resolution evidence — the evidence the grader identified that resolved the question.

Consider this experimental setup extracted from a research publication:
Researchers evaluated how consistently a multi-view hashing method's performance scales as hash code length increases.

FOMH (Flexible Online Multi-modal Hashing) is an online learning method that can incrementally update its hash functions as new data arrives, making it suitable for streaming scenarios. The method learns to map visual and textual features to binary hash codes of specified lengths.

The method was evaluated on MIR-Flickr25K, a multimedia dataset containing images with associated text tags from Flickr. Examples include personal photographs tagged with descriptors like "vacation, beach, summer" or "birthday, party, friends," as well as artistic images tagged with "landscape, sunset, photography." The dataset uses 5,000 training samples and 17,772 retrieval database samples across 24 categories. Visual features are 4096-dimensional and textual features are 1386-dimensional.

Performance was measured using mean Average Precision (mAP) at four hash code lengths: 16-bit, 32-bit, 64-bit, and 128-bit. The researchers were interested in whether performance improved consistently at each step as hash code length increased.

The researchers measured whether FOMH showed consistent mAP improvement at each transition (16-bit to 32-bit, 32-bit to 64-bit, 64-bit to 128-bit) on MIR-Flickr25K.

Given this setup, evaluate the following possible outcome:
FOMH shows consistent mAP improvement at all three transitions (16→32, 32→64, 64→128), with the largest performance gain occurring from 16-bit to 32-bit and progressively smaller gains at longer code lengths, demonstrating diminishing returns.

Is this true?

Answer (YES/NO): NO